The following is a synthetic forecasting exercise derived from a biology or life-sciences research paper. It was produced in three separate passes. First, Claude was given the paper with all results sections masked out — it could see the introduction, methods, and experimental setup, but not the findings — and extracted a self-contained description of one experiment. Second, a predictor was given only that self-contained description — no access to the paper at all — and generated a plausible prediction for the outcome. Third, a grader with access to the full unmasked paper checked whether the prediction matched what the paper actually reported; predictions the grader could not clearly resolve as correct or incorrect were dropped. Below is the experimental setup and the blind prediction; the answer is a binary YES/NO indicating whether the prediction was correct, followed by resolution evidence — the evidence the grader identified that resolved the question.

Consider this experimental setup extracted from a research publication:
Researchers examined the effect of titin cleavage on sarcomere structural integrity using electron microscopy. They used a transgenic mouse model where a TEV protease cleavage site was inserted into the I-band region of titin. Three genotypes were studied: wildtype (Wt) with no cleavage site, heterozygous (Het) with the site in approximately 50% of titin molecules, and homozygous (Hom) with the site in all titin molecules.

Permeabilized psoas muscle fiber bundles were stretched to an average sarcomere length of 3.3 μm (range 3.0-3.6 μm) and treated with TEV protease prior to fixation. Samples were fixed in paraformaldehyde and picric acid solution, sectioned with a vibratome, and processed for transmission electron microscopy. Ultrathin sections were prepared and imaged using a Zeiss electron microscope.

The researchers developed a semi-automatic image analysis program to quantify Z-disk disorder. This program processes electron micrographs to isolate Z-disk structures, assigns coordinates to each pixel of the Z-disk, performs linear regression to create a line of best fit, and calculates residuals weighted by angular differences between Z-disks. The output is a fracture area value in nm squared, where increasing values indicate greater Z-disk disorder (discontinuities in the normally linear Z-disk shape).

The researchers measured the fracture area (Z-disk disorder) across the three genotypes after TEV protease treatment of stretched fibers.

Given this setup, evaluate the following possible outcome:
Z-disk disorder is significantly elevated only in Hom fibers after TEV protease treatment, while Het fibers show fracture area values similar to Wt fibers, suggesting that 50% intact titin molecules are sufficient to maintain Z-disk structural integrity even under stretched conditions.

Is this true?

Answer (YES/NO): NO